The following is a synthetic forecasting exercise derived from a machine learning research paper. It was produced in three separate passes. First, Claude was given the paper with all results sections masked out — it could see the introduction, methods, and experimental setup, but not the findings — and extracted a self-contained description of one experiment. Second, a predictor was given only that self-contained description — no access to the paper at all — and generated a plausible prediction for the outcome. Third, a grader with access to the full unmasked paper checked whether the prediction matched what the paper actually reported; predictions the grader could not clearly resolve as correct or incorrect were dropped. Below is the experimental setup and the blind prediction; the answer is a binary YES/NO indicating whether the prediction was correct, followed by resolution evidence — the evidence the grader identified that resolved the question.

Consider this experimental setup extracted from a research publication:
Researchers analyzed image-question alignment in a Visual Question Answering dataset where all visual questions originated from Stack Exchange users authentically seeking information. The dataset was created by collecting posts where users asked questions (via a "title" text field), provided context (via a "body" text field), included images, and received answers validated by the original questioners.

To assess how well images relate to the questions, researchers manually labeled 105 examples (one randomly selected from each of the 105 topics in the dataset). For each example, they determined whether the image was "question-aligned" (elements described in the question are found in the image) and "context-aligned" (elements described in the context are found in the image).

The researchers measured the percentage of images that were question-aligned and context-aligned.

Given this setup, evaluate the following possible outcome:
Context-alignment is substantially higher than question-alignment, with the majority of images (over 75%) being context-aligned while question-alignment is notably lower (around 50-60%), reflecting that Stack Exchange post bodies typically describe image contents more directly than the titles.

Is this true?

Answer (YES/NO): NO